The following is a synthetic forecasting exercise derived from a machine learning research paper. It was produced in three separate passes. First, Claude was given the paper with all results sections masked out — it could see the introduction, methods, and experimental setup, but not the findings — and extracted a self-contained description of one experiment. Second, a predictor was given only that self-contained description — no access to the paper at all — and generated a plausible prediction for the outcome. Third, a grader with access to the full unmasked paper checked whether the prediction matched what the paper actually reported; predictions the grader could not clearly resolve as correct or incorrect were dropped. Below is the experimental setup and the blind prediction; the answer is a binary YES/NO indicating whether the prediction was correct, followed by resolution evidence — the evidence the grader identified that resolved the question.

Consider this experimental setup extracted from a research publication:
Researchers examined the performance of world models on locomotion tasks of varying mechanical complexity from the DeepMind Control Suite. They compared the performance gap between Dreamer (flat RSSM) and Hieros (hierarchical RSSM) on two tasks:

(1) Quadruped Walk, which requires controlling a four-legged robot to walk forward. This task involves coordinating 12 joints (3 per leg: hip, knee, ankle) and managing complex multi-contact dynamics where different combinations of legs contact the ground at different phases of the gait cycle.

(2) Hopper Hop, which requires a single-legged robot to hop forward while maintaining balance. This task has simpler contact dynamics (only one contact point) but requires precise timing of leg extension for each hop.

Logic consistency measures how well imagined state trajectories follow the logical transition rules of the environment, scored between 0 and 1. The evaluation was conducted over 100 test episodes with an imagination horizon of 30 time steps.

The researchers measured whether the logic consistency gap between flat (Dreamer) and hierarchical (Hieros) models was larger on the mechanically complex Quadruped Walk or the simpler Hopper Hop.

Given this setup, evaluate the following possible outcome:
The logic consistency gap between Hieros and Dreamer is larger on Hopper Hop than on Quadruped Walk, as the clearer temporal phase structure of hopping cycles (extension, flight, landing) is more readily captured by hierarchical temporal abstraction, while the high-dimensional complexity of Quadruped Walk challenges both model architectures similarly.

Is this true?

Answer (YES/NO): YES